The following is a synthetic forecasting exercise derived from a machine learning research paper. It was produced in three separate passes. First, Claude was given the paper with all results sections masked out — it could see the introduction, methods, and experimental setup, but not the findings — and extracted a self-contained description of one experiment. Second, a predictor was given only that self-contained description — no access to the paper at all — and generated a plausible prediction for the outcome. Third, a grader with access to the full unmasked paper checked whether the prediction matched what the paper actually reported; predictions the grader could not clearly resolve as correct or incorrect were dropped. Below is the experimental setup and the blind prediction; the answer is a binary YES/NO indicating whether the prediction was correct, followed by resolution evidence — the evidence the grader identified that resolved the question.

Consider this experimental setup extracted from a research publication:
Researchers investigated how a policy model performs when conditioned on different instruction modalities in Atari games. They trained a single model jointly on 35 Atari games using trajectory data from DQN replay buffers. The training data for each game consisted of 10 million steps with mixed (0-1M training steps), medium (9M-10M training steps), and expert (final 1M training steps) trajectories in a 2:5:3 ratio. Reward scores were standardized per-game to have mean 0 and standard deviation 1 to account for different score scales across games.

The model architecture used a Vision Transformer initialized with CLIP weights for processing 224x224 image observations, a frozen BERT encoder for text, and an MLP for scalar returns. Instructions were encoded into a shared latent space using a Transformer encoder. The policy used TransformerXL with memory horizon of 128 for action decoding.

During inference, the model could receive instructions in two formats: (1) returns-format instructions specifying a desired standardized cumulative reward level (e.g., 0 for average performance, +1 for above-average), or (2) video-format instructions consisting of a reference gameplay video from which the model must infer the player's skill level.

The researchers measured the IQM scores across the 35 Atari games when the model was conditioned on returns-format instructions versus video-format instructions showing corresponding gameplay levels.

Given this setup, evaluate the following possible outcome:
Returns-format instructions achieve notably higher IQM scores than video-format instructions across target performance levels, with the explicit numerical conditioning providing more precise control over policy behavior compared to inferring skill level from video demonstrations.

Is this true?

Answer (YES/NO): NO